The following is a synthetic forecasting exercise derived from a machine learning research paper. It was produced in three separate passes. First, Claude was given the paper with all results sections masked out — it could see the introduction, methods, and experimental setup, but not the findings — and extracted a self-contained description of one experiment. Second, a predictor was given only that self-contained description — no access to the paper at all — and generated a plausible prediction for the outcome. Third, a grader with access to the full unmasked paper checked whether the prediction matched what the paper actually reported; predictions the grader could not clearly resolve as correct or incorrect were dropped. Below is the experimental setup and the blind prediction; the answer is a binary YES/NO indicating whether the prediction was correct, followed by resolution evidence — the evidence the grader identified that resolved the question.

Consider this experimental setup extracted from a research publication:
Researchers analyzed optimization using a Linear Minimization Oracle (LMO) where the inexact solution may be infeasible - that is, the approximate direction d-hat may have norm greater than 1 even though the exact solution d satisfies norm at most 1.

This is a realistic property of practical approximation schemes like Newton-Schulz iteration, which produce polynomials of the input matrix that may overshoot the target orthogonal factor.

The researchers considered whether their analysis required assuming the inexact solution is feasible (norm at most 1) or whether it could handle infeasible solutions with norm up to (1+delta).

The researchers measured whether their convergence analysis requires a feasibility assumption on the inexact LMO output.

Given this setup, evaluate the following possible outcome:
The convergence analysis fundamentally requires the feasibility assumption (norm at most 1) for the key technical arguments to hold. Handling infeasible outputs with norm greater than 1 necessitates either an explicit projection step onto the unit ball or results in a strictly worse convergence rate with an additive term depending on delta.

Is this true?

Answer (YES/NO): NO